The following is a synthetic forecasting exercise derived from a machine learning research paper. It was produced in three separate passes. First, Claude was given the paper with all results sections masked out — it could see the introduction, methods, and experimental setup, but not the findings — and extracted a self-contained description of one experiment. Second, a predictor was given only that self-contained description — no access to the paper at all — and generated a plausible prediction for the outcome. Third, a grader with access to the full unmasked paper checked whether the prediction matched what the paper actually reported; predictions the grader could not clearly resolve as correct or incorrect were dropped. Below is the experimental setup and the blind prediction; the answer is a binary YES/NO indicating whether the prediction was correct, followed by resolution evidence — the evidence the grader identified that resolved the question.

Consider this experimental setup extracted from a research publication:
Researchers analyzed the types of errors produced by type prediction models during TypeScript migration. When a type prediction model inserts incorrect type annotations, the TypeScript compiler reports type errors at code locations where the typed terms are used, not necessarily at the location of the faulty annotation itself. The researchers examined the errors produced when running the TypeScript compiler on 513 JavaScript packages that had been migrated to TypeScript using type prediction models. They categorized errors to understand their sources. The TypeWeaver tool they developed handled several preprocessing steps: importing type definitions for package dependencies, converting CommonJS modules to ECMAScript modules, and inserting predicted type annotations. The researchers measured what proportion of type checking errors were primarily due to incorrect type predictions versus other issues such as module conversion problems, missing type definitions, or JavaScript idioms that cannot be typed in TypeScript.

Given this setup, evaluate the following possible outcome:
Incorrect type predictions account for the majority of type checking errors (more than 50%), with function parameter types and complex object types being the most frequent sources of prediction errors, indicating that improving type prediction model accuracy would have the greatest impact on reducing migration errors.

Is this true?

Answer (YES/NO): NO